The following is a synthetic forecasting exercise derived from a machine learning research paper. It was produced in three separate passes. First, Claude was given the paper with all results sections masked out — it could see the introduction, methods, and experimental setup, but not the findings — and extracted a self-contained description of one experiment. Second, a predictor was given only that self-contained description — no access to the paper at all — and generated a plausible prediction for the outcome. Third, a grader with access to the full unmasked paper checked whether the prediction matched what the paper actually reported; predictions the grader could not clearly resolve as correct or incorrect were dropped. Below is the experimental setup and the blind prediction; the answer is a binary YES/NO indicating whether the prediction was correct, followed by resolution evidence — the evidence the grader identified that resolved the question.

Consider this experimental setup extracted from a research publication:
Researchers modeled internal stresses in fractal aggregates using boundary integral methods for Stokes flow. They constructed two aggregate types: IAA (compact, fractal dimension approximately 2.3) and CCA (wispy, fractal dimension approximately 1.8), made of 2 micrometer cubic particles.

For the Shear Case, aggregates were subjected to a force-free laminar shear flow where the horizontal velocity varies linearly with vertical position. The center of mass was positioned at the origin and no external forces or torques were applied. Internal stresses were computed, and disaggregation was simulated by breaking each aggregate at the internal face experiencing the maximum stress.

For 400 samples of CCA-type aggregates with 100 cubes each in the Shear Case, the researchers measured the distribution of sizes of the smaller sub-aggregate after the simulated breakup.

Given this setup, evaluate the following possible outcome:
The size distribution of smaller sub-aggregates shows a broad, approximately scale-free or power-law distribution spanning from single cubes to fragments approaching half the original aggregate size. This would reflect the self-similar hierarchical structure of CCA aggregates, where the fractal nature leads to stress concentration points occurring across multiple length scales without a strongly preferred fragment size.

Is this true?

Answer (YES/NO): NO